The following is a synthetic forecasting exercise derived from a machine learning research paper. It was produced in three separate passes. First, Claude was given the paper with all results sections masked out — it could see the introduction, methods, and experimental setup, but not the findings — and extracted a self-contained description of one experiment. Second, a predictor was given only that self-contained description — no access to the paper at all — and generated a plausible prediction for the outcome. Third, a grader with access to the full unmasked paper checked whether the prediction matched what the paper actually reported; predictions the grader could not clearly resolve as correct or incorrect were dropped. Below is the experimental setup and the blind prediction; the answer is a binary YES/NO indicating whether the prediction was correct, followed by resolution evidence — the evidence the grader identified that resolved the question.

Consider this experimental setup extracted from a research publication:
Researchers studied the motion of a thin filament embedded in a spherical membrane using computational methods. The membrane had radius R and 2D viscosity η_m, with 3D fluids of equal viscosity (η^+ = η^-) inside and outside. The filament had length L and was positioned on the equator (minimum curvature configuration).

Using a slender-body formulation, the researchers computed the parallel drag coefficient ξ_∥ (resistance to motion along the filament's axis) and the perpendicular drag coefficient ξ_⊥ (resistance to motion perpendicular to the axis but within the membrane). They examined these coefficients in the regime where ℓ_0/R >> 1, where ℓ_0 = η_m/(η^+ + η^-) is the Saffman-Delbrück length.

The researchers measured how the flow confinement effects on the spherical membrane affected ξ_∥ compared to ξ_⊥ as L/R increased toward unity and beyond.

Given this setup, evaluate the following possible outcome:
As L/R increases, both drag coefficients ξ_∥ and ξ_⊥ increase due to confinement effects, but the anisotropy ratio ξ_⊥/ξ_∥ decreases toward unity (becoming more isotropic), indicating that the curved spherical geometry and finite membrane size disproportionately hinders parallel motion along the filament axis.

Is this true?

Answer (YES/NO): NO